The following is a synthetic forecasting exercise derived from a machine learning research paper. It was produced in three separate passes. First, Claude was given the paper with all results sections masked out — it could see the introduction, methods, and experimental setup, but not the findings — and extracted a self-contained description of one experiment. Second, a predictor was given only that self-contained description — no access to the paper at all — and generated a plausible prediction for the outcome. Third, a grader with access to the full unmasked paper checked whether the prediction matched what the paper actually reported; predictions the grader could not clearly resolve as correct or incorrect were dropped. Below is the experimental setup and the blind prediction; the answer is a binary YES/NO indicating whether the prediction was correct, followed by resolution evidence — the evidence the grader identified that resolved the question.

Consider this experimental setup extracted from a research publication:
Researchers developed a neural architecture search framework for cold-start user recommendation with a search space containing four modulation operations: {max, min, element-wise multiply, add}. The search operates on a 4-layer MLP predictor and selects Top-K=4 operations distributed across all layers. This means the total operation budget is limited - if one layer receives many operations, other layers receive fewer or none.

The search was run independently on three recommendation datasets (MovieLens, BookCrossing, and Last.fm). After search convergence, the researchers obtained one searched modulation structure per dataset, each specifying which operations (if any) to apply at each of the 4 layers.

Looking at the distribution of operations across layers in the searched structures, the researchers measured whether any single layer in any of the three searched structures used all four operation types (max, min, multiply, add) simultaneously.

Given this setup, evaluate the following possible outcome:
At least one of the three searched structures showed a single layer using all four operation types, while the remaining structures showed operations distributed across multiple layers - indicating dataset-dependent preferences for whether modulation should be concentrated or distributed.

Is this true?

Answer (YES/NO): NO